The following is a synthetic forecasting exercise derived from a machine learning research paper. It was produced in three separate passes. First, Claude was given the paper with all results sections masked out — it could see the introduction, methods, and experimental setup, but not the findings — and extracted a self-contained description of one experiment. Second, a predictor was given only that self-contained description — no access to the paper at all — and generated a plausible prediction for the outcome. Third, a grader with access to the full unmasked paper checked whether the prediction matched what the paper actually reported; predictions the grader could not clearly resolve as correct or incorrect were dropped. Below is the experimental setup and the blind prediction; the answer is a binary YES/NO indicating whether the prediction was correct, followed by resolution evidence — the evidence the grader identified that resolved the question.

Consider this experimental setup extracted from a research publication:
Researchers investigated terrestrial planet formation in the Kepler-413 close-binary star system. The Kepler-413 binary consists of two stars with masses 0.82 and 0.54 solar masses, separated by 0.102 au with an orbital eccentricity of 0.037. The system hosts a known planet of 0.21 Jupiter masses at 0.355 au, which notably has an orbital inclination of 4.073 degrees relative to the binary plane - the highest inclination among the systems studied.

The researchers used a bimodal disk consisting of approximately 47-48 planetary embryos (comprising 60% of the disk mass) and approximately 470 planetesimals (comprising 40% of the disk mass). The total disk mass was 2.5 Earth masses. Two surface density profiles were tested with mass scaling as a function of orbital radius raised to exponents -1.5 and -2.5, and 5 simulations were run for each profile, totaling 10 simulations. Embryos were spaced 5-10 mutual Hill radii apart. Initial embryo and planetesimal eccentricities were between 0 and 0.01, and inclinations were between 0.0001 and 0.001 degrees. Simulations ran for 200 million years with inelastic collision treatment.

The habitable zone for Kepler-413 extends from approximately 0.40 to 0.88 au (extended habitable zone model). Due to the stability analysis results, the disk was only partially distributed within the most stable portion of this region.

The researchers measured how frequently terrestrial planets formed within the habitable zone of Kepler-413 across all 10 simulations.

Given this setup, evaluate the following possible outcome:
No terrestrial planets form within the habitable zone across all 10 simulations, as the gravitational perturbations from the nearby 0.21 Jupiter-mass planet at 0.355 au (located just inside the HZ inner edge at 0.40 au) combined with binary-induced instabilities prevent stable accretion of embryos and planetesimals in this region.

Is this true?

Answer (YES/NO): NO